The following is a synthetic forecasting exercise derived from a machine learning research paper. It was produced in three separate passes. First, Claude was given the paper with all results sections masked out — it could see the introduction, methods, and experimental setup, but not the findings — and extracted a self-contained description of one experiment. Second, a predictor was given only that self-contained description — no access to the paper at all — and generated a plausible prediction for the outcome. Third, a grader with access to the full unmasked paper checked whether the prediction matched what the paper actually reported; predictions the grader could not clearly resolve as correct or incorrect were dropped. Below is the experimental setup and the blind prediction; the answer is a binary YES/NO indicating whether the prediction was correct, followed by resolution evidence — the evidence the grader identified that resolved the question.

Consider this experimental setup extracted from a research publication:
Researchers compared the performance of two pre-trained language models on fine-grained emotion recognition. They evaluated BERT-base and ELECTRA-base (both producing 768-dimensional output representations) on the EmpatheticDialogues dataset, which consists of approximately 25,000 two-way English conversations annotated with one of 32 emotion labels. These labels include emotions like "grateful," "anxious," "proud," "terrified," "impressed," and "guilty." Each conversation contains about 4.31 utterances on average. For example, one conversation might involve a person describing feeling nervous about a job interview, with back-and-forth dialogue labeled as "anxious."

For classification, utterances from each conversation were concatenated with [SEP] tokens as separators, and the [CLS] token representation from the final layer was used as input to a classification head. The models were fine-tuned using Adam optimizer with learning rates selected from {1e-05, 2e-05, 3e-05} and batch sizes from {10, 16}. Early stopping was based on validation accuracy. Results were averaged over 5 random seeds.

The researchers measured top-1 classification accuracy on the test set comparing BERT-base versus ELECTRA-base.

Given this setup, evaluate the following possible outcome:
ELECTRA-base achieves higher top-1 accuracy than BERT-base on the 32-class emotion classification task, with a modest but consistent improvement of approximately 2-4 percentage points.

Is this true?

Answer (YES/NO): NO